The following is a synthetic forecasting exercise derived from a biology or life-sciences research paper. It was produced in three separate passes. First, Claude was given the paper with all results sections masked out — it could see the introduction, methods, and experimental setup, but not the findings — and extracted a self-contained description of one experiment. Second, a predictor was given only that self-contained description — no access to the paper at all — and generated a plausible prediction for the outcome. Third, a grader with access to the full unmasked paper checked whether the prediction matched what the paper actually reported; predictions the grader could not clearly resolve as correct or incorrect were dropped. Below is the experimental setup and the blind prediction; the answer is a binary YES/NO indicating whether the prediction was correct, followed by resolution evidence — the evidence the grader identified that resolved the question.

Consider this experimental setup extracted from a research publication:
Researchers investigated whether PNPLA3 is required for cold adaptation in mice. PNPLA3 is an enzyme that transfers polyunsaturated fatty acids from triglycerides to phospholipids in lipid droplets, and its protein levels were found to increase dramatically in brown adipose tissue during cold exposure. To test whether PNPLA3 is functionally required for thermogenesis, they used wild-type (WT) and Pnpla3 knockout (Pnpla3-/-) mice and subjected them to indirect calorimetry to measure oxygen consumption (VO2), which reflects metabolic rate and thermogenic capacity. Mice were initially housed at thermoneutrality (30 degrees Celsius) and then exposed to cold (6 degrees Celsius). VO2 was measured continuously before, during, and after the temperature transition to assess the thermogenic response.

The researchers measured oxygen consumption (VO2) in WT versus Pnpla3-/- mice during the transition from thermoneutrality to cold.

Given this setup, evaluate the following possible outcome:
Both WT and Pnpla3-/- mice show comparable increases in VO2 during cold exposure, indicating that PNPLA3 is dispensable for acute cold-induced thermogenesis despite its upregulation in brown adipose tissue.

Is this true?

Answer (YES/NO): YES